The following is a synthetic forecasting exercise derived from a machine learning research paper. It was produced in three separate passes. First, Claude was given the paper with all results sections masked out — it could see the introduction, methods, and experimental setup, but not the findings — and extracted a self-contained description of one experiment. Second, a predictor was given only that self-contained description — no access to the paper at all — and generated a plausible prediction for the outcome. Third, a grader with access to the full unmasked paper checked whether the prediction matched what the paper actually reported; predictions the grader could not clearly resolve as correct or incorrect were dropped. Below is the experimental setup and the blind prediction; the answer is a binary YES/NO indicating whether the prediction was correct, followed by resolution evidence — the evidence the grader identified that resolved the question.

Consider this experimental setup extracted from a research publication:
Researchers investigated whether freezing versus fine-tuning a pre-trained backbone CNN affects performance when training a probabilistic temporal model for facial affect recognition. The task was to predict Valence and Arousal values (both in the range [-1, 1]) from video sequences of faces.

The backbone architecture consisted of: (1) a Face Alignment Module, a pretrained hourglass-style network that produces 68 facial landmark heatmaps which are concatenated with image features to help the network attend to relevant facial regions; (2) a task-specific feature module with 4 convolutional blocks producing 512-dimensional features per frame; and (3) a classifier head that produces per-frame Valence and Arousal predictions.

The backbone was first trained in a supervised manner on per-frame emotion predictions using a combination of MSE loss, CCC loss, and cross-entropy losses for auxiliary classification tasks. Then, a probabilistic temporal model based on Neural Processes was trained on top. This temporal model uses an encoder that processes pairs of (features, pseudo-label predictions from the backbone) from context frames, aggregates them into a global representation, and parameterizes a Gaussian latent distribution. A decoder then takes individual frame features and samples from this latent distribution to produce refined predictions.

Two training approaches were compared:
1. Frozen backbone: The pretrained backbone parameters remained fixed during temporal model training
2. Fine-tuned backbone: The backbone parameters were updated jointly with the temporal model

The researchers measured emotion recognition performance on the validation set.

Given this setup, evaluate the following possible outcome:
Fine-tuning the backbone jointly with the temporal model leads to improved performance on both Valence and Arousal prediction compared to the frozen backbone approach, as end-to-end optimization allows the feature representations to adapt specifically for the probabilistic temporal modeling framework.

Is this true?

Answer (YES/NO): NO